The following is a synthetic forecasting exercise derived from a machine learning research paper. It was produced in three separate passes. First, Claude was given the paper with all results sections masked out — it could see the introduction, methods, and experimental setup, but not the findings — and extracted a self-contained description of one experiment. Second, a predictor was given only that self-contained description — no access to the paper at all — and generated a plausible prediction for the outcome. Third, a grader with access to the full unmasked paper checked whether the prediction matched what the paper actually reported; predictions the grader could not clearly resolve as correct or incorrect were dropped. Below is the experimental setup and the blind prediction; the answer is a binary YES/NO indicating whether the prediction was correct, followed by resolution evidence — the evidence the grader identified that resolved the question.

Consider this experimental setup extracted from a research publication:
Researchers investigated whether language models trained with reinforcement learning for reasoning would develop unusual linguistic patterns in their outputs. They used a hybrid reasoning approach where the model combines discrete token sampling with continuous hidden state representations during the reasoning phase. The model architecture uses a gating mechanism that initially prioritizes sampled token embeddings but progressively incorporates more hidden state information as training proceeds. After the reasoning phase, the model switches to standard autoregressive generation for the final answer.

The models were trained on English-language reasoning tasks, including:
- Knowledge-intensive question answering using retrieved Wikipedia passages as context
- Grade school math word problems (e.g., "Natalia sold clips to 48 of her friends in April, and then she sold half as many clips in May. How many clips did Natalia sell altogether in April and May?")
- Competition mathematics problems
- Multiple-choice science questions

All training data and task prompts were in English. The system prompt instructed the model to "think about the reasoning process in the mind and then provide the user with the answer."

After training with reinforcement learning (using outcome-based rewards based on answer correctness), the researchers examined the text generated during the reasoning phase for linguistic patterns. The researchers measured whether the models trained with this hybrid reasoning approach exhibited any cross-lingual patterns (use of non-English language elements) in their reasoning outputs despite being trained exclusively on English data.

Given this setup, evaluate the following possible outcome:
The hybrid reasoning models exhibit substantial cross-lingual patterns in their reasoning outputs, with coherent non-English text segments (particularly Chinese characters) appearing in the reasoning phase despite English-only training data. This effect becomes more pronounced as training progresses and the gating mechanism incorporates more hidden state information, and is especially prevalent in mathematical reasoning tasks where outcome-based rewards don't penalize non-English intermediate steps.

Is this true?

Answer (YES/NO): NO